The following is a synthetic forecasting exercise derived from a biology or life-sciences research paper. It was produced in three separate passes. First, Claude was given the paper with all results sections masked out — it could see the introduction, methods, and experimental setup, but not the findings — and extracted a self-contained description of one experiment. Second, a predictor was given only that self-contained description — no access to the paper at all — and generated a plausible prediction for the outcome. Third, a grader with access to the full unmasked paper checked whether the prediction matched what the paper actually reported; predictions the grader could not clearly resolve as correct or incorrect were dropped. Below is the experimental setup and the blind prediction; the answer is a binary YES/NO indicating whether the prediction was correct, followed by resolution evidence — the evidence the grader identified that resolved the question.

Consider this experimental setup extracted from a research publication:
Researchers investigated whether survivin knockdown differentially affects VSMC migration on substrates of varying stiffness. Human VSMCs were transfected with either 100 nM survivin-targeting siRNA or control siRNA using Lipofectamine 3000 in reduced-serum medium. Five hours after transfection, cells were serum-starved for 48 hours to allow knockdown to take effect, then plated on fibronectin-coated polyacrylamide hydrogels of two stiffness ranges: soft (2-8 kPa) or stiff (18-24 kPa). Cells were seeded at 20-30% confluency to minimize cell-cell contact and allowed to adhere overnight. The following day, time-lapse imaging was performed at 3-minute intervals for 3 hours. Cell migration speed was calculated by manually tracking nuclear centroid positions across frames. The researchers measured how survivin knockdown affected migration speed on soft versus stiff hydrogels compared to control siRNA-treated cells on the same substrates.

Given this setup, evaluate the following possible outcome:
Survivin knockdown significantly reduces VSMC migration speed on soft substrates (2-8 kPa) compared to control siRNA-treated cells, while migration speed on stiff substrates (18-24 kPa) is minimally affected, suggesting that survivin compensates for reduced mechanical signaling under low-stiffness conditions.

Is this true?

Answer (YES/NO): NO